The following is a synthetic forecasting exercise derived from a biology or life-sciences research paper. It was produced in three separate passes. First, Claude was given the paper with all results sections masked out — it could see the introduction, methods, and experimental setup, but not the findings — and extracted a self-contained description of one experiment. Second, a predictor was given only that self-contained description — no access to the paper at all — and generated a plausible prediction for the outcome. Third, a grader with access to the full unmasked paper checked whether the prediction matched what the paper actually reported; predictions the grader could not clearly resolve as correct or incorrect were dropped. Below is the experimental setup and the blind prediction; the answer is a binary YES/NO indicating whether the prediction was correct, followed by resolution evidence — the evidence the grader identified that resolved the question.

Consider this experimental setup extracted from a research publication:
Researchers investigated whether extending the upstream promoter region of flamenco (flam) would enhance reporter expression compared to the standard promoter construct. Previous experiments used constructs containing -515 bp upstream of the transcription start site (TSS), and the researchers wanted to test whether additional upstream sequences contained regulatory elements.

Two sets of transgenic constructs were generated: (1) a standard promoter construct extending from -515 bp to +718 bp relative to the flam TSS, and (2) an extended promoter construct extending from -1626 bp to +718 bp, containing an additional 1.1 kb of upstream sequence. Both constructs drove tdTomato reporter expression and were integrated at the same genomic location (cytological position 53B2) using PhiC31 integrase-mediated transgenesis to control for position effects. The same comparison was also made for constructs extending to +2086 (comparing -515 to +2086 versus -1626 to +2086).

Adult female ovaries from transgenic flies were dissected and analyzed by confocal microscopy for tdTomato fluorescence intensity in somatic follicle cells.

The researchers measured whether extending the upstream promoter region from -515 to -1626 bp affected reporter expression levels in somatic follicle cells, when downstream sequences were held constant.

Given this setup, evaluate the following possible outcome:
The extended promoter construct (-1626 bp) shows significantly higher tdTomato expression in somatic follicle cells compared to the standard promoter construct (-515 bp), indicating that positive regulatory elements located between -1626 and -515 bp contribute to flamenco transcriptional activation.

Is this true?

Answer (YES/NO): NO